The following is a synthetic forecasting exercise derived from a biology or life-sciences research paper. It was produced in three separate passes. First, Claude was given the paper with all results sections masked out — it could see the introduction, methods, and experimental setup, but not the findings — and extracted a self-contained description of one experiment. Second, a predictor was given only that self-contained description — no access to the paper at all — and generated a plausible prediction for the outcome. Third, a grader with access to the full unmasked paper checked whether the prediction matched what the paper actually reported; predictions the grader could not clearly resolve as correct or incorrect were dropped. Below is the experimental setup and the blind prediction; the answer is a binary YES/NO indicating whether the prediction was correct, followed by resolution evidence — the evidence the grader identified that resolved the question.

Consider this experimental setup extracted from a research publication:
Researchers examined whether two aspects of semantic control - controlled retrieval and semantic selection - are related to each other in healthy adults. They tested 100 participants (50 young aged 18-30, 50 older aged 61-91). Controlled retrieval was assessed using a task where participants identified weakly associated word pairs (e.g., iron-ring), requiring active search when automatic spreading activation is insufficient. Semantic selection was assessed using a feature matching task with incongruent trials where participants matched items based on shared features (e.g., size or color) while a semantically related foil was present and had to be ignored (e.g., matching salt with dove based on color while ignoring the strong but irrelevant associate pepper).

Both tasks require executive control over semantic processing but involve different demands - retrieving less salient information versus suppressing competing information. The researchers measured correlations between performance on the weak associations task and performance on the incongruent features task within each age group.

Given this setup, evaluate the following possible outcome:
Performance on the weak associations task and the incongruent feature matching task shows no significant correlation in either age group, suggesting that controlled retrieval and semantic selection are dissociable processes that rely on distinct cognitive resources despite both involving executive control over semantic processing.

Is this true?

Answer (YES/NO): YES